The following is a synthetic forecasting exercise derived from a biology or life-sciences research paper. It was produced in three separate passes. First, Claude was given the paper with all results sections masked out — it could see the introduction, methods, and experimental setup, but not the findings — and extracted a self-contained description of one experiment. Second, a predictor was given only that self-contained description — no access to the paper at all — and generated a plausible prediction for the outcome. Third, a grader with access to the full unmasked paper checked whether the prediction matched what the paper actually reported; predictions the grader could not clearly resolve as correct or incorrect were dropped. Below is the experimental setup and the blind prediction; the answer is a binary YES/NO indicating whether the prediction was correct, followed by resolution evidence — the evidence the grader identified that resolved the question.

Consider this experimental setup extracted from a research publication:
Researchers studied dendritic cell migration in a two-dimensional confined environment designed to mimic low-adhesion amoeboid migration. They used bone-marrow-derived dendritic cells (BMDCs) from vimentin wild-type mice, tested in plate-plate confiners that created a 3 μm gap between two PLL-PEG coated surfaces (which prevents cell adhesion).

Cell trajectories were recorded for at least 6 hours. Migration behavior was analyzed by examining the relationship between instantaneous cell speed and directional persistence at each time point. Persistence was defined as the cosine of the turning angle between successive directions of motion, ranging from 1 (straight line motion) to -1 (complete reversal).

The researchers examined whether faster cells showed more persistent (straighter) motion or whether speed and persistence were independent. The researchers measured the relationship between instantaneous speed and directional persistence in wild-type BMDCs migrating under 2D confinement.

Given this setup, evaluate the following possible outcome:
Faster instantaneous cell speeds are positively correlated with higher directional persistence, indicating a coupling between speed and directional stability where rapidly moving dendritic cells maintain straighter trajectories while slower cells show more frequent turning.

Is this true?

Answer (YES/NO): YES